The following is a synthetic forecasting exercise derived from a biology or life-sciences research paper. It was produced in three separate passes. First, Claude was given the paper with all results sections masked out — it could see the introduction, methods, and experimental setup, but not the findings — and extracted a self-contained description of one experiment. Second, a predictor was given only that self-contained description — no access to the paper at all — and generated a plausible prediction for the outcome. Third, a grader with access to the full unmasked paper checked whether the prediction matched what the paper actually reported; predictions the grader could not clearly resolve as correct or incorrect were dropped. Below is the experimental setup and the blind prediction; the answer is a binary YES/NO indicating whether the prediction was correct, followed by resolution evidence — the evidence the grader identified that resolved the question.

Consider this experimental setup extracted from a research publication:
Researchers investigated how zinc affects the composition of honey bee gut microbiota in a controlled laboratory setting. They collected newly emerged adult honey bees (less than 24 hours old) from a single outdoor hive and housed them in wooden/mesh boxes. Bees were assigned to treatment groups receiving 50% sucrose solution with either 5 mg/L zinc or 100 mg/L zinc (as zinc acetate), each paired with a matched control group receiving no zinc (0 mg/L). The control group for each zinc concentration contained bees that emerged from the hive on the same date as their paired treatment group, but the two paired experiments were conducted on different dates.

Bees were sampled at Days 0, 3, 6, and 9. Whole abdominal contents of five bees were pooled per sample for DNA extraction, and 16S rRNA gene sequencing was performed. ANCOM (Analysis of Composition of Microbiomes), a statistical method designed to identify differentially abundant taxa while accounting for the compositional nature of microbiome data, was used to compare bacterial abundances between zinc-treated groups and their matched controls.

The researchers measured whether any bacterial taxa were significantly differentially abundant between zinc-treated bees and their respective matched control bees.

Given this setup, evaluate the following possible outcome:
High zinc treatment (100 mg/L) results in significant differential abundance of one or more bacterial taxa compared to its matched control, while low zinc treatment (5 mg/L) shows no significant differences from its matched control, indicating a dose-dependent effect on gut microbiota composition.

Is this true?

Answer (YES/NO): YES